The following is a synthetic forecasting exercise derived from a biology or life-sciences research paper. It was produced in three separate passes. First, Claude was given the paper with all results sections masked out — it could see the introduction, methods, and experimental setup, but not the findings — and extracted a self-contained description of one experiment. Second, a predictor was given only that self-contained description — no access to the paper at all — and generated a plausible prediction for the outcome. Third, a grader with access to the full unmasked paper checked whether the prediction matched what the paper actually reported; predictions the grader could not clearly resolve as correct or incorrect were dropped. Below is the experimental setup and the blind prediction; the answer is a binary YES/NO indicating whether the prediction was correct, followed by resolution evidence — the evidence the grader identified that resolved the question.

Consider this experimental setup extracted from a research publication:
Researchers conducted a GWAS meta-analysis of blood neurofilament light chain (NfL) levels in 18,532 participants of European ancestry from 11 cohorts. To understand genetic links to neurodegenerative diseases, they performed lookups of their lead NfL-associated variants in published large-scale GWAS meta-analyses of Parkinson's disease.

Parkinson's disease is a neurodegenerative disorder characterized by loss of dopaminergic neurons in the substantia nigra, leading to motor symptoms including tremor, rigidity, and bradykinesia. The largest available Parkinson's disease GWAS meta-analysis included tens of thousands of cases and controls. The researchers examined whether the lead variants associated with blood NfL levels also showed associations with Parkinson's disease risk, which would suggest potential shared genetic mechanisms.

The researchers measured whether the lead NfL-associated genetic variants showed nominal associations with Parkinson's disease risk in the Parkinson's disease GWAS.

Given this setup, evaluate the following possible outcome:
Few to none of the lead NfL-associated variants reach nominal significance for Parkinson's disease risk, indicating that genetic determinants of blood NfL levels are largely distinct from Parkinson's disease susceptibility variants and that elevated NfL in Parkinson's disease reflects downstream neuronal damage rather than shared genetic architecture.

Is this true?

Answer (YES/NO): YES